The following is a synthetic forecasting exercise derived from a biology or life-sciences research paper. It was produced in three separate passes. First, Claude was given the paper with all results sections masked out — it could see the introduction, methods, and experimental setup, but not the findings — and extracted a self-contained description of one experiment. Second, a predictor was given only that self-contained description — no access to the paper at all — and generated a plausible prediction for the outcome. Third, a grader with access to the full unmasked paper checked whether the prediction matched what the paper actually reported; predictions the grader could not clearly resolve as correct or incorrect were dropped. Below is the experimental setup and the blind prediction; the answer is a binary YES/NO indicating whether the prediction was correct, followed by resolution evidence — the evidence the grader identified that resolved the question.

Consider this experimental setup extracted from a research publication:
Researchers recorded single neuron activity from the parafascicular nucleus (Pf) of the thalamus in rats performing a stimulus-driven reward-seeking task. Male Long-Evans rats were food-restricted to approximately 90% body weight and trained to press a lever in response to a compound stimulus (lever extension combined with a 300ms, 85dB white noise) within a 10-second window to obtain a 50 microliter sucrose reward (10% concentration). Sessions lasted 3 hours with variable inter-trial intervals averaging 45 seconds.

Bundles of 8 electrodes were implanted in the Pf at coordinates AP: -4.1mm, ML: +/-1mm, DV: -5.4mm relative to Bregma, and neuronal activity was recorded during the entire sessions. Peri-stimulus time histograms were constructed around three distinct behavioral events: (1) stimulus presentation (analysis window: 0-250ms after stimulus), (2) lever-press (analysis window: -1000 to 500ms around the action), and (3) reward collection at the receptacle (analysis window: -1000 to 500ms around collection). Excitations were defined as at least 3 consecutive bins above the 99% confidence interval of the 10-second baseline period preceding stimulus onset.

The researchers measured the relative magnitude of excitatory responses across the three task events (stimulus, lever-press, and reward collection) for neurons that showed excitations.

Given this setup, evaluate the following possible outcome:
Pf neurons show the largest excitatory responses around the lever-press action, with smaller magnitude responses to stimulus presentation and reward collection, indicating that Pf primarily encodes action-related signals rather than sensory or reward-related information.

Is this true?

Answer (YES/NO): NO